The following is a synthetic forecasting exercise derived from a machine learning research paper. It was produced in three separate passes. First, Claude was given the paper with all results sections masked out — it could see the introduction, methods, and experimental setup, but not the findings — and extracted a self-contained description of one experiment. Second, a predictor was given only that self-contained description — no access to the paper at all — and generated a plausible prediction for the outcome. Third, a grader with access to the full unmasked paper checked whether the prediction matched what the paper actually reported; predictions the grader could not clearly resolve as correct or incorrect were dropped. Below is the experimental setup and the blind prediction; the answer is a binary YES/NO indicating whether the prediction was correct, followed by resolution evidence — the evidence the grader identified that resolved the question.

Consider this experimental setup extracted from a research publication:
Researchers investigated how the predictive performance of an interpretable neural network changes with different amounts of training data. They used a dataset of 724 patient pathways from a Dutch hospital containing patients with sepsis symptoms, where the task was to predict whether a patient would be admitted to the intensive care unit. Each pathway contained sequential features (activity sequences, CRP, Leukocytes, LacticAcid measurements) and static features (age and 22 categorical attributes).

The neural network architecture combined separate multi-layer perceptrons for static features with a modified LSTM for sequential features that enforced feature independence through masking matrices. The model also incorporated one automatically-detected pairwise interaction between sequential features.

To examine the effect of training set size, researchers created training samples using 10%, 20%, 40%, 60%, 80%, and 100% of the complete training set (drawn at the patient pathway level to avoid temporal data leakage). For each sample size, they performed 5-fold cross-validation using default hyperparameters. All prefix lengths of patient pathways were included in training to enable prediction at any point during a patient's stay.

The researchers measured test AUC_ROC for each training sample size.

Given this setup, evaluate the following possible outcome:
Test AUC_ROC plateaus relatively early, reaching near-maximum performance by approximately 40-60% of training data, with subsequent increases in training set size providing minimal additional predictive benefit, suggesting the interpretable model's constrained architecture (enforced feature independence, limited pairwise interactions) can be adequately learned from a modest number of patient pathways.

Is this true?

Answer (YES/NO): NO